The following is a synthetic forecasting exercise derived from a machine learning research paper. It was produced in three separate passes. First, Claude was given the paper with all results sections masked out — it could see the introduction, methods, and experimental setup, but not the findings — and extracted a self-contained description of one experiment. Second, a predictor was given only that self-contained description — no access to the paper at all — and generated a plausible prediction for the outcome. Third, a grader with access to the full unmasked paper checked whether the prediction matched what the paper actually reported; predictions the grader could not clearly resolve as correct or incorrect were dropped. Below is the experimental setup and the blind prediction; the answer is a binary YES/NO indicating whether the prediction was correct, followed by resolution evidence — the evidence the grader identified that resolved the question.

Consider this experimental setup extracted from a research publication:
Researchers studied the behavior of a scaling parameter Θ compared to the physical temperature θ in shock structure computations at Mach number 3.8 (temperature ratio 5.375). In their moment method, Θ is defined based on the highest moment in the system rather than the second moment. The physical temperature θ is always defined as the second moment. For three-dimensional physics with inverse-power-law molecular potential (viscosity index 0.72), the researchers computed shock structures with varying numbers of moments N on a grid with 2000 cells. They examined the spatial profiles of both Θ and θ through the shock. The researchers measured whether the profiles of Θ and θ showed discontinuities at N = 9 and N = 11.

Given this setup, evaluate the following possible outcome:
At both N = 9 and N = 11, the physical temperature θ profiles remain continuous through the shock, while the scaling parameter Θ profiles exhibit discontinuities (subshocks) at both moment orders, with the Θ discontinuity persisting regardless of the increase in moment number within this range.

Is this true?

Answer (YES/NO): NO